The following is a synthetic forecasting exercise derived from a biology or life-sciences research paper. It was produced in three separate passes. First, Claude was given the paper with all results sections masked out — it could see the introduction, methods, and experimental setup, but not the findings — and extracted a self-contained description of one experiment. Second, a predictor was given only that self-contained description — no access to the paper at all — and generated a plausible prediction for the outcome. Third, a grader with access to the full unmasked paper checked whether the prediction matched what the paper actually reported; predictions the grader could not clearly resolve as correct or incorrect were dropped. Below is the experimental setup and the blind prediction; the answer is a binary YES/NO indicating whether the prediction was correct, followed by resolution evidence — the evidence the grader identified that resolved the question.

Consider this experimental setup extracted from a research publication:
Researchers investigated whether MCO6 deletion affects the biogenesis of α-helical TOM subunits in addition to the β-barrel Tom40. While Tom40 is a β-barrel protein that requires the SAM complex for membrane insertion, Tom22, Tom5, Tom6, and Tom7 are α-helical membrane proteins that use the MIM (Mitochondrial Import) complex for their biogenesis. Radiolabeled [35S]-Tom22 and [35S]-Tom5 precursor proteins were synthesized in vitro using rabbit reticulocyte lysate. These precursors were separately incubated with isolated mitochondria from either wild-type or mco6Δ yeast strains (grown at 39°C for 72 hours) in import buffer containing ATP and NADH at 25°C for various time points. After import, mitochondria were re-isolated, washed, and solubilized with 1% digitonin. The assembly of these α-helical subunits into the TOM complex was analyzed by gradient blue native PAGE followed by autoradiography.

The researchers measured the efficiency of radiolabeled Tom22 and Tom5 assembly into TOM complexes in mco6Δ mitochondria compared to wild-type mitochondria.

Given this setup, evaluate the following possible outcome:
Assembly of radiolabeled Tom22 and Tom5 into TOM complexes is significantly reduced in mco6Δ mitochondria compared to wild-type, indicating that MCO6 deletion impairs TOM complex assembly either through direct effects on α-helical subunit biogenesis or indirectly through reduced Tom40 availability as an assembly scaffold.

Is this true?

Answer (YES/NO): YES